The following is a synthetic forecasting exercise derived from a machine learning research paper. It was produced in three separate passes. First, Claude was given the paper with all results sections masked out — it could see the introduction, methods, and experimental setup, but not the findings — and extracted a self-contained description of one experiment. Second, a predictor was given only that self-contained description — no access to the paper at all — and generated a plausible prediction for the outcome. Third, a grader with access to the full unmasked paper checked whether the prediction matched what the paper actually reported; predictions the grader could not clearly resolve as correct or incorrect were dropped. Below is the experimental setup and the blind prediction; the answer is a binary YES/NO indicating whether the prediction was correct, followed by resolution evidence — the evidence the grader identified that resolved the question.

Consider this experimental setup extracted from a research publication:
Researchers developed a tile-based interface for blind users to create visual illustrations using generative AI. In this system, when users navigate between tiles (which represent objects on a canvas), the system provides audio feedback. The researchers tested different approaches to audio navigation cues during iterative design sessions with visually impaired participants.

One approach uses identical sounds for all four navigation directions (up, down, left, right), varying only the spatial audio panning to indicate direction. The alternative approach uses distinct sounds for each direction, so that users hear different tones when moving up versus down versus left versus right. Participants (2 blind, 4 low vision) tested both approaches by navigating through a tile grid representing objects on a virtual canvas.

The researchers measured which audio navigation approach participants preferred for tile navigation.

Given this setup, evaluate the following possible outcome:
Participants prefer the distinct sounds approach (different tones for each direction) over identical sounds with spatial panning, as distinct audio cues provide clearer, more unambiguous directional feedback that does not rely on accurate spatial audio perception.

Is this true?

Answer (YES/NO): YES